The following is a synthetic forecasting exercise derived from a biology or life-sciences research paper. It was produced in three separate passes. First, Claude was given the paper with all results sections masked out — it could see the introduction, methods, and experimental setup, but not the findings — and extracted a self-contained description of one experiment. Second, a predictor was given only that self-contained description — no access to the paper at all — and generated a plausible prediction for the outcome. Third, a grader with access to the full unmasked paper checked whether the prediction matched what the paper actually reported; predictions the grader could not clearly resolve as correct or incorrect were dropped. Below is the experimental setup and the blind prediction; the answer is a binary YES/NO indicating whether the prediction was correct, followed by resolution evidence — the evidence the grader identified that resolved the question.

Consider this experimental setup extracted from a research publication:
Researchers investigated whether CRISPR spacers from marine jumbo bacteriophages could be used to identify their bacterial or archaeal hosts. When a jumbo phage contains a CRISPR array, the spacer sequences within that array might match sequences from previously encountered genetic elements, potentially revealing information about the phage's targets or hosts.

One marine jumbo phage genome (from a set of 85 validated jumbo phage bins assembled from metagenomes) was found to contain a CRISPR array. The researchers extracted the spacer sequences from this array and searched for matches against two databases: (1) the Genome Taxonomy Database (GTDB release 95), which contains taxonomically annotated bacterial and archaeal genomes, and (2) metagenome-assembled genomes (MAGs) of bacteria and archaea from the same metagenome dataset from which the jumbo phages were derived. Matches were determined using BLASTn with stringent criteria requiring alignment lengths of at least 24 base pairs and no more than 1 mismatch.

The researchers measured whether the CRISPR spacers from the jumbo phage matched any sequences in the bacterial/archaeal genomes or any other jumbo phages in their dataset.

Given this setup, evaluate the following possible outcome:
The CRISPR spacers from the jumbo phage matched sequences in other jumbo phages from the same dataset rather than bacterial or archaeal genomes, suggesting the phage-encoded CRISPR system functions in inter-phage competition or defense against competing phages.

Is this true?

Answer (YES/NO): NO